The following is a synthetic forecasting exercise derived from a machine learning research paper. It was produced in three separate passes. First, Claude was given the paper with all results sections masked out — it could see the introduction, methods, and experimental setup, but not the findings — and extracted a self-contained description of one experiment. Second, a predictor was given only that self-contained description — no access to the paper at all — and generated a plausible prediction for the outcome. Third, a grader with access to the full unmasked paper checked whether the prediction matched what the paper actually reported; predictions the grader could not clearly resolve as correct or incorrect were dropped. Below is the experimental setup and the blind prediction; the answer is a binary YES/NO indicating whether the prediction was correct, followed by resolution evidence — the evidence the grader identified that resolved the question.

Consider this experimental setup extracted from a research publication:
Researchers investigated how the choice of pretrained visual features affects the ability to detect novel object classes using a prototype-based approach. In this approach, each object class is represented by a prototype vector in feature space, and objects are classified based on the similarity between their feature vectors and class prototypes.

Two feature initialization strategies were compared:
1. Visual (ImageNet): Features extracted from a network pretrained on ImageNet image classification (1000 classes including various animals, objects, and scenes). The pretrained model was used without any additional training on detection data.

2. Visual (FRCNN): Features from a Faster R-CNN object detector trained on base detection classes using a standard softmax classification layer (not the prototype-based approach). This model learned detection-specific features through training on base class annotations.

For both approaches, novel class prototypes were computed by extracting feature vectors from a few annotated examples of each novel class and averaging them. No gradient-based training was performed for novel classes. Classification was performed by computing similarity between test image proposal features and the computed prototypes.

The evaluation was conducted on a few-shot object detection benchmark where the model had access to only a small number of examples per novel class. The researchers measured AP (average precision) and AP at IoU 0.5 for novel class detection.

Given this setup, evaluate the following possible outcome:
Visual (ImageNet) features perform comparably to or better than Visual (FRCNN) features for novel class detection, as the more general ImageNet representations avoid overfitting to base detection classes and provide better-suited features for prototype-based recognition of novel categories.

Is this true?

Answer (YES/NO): NO